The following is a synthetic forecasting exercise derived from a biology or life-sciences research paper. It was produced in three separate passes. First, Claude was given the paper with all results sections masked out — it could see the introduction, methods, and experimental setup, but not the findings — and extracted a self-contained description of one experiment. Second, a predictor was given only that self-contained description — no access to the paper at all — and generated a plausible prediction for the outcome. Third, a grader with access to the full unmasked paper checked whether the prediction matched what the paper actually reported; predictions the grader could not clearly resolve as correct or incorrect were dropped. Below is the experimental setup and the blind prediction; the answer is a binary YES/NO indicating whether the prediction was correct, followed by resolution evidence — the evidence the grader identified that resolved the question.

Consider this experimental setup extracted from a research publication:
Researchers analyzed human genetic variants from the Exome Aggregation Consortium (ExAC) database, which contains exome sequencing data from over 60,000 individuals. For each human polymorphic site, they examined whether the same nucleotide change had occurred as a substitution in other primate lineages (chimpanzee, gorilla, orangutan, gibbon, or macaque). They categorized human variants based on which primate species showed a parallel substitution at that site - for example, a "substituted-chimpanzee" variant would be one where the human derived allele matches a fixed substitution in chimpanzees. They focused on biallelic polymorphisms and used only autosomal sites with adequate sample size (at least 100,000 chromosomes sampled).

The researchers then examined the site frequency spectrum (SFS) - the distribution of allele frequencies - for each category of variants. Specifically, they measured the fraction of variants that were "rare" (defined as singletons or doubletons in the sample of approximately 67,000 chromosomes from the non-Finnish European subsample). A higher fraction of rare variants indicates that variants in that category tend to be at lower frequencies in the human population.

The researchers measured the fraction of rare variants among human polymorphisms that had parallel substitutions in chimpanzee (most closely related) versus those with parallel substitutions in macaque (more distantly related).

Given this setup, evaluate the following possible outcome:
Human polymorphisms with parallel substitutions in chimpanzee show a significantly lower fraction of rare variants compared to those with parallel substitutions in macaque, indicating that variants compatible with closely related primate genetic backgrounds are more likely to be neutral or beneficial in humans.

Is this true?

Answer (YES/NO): NO